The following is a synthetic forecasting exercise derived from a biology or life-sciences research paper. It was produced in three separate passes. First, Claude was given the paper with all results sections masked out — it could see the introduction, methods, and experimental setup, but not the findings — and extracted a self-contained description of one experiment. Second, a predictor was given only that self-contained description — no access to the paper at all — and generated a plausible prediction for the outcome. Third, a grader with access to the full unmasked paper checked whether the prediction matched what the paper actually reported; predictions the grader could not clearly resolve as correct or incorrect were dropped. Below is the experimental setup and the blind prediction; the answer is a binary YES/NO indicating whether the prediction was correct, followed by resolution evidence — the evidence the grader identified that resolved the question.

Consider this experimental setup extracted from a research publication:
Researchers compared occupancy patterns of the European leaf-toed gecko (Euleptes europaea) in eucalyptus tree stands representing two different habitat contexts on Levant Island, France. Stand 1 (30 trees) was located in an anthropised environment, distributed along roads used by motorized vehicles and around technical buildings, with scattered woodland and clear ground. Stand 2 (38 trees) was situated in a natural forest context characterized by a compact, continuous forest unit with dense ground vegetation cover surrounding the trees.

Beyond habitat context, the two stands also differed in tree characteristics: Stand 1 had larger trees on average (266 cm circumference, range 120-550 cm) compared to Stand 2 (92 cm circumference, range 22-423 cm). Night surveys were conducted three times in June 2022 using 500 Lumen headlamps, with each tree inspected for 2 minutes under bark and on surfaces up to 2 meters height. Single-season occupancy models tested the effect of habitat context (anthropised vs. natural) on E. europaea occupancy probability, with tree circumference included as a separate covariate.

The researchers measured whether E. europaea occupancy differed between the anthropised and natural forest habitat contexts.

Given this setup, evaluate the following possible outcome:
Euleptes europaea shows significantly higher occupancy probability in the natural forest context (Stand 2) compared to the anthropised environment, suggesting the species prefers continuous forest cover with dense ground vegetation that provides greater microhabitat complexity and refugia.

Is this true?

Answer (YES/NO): NO